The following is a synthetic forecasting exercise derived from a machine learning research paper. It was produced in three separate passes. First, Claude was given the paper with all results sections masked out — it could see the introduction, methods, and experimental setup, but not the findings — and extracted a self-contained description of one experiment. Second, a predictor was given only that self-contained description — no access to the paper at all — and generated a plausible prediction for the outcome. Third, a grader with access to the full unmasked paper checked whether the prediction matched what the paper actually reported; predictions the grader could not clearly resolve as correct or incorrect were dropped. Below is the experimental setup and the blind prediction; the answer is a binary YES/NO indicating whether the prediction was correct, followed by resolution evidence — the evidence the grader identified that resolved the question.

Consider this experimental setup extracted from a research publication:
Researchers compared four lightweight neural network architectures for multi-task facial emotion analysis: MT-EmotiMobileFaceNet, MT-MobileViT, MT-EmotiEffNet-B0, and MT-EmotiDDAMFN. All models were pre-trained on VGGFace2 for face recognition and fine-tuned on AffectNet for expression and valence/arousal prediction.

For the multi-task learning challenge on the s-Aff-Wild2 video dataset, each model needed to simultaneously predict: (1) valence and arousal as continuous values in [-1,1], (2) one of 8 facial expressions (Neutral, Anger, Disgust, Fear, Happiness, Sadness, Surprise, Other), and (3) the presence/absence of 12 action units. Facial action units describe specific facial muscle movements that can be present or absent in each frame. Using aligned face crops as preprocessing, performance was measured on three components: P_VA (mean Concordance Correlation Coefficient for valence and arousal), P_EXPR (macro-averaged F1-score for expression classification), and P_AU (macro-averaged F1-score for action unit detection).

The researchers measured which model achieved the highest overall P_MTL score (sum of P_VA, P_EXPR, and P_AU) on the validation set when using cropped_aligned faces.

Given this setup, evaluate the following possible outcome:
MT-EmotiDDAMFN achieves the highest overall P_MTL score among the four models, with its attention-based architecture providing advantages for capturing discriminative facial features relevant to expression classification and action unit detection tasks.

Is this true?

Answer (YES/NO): YES